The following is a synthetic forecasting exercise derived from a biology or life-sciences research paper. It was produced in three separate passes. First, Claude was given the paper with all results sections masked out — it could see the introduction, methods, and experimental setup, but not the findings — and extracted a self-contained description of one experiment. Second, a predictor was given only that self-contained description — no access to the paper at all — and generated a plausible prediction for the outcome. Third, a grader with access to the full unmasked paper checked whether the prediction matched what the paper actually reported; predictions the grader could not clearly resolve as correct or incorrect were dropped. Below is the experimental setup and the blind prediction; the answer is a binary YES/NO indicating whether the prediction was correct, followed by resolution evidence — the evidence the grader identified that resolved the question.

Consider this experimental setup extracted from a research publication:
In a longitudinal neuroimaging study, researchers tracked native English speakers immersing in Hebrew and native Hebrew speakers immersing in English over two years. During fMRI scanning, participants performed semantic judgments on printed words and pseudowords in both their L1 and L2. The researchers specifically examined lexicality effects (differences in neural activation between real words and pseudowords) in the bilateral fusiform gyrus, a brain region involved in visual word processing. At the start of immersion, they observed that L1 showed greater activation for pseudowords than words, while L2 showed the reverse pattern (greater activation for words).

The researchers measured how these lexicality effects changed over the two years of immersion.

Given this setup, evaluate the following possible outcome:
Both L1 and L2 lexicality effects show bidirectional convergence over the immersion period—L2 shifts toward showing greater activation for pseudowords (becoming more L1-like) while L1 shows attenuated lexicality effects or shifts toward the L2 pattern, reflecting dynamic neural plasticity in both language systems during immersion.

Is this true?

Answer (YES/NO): YES